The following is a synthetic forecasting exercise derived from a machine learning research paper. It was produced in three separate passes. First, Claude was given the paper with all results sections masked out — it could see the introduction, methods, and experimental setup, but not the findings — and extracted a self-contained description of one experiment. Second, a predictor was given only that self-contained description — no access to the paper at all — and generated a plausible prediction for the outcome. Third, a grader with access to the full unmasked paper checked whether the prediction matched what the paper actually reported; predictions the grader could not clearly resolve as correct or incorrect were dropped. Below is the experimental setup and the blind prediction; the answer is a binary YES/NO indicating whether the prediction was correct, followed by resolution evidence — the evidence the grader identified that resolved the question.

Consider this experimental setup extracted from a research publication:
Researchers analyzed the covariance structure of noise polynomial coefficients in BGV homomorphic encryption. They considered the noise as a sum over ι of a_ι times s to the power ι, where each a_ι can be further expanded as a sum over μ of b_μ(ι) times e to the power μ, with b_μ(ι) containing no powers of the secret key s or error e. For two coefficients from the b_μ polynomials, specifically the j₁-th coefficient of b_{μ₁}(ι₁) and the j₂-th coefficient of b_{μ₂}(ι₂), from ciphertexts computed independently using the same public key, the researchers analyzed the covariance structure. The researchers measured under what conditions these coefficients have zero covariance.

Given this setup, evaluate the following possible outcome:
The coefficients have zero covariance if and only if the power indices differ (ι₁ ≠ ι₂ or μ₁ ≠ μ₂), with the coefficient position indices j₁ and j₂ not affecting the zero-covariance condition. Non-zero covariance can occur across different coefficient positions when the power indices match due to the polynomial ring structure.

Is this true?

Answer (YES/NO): NO